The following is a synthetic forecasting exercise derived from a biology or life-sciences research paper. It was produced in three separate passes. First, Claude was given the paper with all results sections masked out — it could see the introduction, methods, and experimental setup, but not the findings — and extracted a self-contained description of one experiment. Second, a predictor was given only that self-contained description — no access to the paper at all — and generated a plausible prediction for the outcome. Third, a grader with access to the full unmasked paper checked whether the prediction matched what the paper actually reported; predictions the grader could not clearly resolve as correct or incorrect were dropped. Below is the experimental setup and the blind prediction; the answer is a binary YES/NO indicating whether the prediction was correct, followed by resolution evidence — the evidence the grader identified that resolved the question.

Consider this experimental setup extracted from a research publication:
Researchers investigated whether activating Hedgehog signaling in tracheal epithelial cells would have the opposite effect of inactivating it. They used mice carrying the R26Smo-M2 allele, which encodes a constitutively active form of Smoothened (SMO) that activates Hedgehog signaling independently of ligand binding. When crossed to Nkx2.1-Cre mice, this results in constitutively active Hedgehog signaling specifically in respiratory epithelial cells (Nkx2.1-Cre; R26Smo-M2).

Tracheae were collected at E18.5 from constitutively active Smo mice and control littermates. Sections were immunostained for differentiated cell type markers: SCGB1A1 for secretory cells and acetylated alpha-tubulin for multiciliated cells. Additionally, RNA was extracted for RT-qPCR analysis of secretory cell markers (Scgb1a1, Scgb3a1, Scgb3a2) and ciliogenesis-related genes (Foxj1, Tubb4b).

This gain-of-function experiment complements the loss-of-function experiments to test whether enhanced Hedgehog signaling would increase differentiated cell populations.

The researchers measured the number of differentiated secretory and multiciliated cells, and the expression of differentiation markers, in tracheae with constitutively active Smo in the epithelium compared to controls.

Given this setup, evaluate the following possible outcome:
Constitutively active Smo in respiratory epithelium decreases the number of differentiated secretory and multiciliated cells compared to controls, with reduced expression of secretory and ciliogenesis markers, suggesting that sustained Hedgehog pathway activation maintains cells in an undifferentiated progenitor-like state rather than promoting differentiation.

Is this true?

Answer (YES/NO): NO